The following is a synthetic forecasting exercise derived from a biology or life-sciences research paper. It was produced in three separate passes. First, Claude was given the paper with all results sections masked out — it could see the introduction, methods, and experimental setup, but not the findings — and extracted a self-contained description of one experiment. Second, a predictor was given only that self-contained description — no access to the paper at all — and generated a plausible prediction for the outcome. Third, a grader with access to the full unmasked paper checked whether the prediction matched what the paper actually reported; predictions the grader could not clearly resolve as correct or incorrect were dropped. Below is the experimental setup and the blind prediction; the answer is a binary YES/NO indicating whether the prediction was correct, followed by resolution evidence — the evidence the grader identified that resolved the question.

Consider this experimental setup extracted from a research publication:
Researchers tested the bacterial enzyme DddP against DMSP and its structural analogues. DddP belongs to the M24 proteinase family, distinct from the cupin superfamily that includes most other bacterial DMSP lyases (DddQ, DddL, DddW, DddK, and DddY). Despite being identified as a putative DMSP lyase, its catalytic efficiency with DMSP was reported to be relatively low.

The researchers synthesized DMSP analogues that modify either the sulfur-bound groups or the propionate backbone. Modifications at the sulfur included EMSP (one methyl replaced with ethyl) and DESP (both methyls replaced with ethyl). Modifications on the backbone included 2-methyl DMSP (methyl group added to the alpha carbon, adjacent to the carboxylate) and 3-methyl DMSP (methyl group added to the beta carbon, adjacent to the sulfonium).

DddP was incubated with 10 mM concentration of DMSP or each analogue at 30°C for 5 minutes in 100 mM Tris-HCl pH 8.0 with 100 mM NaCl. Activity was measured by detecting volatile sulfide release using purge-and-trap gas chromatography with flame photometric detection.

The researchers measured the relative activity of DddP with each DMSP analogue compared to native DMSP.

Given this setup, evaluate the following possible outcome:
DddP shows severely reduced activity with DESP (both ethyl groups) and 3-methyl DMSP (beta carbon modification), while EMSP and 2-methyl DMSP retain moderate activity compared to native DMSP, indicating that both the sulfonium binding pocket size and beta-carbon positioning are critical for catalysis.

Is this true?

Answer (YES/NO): NO